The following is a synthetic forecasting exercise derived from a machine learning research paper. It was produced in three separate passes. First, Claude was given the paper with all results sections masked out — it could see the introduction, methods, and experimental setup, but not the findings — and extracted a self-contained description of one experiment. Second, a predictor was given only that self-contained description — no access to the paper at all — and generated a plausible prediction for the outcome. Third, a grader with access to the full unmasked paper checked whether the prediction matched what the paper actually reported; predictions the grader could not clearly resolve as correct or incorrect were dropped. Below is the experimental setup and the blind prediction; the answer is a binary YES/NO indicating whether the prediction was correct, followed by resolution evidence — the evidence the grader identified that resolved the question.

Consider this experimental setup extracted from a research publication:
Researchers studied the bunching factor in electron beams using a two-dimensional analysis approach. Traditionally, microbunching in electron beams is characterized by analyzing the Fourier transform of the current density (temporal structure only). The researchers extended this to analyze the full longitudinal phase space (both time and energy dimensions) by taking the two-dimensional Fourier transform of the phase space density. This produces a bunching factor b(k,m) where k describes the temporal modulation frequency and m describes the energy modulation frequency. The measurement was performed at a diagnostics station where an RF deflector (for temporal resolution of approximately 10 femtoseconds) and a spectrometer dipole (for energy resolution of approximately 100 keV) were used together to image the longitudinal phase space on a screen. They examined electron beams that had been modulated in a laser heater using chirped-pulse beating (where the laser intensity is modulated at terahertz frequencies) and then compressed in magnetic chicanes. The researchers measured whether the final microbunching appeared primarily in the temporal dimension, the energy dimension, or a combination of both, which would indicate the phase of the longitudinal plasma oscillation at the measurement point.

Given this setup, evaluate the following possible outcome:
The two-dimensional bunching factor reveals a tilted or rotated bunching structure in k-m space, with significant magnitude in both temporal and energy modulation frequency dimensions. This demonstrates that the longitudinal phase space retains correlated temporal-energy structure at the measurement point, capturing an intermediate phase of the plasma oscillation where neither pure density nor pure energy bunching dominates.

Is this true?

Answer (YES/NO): YES